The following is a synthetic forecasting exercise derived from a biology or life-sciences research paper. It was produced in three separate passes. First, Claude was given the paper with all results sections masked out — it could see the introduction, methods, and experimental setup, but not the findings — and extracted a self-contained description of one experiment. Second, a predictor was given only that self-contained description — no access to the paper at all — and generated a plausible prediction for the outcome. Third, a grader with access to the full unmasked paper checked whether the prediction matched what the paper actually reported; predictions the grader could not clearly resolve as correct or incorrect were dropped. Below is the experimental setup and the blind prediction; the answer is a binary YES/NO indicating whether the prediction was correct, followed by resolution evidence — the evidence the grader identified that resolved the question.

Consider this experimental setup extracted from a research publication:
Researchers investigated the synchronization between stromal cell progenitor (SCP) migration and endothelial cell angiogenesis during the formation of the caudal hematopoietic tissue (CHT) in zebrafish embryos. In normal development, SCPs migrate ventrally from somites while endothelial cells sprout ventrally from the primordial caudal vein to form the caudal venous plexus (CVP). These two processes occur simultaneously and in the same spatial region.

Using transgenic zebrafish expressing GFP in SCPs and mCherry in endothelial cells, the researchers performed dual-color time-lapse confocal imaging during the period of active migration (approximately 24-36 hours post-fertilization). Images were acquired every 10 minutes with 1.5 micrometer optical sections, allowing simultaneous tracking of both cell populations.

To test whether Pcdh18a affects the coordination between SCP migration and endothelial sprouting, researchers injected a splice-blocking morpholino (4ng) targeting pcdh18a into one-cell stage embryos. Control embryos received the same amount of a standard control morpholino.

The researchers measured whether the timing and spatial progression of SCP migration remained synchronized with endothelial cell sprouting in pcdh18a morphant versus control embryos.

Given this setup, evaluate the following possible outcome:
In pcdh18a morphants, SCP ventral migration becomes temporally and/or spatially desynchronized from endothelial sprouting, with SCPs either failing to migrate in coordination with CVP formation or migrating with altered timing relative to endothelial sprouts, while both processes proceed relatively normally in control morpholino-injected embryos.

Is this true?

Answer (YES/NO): YES